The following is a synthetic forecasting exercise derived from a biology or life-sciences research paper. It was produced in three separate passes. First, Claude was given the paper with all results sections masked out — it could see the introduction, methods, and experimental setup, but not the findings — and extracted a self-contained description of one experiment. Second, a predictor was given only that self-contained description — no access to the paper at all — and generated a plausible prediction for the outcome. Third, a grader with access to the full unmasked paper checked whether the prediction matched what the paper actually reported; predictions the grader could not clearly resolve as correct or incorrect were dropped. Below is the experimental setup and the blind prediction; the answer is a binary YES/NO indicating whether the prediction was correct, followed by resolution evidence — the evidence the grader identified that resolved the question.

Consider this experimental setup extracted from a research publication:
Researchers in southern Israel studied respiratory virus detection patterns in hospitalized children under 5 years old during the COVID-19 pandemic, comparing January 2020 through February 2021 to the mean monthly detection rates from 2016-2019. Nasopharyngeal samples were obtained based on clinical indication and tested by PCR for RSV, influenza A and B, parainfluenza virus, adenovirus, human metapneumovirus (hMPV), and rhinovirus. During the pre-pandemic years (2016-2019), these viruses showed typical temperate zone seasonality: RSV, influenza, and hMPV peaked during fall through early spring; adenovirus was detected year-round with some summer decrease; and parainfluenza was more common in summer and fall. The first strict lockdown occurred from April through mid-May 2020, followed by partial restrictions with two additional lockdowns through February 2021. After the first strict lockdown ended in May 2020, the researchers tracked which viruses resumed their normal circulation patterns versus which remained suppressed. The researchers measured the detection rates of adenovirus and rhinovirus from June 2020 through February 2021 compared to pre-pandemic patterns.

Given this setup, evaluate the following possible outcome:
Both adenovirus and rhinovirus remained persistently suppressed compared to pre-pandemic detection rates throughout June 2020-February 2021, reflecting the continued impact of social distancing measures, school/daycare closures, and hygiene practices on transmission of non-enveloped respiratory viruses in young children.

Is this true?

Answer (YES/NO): NO